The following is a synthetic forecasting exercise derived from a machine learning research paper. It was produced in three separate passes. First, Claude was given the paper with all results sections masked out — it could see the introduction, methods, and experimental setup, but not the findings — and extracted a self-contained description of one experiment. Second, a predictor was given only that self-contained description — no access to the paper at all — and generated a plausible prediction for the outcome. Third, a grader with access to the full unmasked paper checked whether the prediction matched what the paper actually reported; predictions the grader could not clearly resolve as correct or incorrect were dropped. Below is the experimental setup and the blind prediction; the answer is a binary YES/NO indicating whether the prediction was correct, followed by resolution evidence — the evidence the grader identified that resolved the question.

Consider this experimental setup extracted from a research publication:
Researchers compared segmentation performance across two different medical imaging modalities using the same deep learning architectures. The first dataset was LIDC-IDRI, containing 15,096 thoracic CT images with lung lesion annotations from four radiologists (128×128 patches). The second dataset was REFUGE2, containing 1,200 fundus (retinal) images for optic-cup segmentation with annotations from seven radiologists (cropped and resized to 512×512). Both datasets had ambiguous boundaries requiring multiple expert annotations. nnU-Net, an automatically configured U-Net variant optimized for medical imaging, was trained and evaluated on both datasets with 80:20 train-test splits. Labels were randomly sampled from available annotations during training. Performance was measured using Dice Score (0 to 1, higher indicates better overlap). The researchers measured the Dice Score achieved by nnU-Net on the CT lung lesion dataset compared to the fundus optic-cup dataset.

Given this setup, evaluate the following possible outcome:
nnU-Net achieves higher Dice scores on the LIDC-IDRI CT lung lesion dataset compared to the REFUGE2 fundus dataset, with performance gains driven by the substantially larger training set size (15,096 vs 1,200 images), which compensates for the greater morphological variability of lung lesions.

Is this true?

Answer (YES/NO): YES